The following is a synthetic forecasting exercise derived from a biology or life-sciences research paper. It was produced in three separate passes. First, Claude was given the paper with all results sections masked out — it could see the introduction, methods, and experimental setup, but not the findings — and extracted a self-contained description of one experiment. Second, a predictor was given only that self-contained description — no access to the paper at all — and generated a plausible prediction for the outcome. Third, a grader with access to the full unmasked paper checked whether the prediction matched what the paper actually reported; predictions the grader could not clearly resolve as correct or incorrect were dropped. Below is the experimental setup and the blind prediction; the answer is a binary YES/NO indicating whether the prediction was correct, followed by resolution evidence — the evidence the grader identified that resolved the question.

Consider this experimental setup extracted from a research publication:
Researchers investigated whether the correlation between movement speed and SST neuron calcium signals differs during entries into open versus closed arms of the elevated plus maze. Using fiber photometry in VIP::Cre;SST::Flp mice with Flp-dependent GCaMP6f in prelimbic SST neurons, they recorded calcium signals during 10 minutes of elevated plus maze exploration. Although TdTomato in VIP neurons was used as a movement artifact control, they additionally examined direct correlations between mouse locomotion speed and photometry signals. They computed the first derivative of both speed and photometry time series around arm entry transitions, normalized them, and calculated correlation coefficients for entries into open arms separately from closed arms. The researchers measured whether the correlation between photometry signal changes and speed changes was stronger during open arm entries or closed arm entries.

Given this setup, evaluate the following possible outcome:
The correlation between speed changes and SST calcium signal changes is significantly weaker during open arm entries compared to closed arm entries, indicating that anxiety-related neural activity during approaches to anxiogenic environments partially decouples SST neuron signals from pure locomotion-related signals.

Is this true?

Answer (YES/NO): YES